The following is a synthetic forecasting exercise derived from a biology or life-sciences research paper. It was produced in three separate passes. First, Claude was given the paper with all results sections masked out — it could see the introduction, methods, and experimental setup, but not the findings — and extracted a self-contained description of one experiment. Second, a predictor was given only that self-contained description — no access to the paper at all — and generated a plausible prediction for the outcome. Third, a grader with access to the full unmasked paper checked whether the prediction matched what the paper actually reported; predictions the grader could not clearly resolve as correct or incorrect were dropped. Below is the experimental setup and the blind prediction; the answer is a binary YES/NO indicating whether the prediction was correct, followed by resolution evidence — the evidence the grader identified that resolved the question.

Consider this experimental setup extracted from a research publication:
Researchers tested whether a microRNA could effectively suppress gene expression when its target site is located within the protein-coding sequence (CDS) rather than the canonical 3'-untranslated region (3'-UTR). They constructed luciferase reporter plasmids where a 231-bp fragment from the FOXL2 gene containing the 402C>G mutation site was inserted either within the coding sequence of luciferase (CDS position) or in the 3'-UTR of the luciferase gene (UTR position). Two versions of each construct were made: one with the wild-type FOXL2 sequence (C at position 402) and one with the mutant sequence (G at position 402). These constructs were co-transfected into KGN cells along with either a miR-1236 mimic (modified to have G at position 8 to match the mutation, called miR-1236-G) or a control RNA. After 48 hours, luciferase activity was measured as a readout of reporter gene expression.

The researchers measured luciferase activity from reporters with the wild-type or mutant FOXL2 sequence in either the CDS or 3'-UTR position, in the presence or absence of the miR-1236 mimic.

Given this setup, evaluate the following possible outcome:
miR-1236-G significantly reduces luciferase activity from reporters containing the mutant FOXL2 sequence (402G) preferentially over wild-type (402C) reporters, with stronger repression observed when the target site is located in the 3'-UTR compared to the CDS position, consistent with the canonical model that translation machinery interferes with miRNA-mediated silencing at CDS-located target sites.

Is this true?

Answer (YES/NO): NO